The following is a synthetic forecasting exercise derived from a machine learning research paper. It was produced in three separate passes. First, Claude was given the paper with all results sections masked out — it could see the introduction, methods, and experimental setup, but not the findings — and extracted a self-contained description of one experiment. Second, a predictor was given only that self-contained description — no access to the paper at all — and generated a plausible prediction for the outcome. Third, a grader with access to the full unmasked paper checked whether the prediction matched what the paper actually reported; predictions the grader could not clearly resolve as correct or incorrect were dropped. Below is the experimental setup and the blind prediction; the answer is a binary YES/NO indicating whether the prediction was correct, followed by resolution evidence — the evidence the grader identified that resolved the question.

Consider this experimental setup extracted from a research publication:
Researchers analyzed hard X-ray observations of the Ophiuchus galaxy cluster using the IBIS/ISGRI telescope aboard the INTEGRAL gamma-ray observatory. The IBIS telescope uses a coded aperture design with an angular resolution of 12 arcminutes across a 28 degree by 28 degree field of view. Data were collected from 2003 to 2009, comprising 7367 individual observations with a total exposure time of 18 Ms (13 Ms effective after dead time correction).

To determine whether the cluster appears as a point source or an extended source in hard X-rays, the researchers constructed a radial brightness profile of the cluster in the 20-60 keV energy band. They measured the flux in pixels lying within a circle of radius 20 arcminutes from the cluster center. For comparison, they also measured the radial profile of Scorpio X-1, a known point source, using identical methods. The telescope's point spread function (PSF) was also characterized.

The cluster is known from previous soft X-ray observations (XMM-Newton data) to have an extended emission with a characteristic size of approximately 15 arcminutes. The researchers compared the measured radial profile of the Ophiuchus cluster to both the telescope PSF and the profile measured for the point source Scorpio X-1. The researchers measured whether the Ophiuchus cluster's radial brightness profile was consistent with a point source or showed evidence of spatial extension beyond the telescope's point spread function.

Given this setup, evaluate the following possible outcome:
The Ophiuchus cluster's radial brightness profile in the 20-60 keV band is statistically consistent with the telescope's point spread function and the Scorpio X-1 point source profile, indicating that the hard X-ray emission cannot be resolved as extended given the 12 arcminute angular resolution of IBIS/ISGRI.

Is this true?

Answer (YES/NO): NO